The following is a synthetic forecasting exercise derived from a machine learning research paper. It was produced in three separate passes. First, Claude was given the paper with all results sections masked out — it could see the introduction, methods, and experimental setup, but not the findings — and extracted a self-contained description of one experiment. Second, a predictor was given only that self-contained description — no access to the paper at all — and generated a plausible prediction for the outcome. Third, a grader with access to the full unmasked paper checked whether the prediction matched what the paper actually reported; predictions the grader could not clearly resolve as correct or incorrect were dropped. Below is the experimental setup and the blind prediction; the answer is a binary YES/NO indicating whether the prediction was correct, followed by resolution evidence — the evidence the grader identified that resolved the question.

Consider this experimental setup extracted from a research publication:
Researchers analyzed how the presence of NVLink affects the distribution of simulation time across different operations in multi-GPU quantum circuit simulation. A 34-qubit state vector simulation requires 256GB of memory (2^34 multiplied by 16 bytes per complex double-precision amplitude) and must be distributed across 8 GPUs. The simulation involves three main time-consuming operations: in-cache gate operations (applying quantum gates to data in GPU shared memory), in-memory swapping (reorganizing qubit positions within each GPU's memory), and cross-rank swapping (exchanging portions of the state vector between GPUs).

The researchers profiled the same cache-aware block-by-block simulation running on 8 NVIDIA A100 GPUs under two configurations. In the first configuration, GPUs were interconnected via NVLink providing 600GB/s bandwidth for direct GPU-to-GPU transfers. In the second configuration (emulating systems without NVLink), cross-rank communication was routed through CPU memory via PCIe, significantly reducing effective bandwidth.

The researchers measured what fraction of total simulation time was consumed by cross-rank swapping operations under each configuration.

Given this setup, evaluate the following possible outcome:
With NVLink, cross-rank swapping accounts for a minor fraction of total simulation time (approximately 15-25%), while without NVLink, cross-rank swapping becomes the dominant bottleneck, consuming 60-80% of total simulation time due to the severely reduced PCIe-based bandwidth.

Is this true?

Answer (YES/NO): NO